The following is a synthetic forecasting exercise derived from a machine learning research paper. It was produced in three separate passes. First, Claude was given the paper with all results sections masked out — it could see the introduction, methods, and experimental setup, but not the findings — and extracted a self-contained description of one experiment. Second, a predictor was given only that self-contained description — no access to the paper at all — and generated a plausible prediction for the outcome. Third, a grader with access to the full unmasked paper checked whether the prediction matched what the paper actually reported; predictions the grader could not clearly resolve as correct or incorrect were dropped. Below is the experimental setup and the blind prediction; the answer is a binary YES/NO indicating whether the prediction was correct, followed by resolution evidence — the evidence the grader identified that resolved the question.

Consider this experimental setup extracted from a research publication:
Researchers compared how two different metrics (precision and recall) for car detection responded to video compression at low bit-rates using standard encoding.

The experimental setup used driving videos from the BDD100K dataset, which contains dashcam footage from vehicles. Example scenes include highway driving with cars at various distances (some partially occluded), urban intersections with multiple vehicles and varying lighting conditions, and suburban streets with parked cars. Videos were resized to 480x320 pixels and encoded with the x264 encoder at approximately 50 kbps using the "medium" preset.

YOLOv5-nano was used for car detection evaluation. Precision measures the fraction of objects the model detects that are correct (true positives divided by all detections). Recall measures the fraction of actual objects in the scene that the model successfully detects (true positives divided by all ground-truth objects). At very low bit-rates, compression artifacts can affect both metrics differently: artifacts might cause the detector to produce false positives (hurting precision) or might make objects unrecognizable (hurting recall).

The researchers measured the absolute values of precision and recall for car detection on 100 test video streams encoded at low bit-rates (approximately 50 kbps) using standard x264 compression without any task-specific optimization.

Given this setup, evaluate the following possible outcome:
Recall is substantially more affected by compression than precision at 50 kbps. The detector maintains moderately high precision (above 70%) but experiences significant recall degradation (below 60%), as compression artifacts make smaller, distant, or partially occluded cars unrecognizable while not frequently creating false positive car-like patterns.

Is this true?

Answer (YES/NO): NO